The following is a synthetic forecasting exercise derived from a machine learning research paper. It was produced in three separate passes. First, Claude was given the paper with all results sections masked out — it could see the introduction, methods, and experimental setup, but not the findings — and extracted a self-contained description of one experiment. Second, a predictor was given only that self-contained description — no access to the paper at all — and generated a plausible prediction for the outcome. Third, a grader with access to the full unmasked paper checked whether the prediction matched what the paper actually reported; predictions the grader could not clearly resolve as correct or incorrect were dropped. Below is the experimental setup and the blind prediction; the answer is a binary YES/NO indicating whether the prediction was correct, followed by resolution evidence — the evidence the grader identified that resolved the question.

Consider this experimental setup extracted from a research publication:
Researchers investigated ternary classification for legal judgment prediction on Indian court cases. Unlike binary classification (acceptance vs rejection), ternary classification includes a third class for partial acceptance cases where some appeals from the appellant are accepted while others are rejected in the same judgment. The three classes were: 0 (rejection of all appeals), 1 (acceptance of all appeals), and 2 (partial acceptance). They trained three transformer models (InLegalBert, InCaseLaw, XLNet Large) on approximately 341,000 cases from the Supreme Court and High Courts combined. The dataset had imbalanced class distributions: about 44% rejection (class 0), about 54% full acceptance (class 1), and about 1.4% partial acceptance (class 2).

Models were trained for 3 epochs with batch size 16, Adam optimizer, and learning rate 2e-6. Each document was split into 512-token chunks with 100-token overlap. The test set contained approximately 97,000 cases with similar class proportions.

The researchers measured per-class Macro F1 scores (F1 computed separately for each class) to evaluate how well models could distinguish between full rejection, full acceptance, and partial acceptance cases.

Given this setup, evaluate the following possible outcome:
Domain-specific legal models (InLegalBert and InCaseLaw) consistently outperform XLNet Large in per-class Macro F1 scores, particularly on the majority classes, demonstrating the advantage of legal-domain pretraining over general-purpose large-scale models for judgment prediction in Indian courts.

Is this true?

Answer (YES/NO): NO